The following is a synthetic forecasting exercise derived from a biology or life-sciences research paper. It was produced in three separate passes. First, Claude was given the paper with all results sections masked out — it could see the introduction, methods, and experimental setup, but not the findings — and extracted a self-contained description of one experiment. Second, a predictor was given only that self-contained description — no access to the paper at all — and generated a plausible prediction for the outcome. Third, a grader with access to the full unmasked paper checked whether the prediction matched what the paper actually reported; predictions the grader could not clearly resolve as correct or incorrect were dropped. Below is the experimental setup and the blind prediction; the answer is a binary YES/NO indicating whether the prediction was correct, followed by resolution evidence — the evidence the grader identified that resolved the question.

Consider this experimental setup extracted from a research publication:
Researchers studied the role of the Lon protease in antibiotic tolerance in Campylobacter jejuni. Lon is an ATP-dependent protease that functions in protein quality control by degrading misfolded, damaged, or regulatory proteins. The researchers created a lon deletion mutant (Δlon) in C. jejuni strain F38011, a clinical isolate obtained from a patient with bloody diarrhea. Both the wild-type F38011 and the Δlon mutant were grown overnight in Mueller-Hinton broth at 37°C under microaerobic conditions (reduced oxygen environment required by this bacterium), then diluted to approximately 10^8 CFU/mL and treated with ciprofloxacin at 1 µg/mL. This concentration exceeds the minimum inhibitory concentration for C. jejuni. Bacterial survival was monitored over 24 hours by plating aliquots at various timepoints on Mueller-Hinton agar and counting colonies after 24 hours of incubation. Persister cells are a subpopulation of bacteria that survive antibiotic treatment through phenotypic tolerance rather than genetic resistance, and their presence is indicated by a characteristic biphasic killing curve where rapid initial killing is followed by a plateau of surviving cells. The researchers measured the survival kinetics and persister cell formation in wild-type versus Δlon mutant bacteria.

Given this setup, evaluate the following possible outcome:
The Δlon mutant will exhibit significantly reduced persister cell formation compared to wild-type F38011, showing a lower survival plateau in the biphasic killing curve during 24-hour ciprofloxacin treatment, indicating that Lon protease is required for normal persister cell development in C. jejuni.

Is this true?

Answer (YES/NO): NO